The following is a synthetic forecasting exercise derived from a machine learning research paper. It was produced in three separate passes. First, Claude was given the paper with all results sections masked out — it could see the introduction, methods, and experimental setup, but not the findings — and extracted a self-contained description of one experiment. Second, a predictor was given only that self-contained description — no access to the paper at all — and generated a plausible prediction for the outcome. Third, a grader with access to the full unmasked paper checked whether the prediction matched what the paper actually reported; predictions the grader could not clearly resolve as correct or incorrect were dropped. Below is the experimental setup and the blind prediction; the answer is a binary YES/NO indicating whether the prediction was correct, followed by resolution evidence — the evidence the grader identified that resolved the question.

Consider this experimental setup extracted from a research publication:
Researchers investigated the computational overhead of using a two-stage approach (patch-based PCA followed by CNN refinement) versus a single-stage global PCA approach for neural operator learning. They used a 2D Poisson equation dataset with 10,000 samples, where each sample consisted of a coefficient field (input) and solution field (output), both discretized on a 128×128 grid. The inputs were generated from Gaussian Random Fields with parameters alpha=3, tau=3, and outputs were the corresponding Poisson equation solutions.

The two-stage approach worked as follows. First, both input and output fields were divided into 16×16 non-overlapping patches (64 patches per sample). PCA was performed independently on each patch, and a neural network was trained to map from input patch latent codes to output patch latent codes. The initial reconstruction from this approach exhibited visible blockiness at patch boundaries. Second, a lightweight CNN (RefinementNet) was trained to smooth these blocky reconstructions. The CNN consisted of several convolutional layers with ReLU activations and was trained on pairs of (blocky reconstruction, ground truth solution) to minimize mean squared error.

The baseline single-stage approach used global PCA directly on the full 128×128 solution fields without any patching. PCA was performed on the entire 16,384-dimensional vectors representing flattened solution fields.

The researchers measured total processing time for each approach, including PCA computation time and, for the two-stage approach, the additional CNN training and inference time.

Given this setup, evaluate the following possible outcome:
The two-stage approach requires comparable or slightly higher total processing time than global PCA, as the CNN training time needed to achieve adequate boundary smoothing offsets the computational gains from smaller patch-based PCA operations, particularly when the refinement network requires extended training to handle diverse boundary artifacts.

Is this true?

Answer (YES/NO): NO